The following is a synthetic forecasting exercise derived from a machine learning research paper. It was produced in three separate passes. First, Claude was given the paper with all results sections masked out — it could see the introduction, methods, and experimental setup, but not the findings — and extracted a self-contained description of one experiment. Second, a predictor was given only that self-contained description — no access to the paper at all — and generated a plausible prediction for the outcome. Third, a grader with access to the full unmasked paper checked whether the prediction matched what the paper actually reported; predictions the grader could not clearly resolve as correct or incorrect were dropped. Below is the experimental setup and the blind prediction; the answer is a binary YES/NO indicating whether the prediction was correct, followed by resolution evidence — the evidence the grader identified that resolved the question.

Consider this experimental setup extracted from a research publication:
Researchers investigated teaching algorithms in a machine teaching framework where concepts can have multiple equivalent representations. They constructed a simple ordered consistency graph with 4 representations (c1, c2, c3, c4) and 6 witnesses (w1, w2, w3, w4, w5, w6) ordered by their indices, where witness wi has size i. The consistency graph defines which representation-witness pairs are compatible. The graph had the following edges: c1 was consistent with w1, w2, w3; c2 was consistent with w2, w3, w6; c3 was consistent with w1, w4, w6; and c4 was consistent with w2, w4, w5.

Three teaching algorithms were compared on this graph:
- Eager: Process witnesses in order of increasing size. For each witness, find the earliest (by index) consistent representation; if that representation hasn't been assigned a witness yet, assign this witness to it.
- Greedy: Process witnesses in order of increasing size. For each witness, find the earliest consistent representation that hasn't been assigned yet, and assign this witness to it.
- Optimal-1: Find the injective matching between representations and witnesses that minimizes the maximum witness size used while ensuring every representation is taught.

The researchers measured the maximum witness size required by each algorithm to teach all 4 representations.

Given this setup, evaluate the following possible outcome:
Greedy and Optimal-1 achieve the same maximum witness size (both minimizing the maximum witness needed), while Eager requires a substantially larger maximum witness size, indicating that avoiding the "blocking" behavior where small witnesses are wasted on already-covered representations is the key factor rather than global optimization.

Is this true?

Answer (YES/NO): NO